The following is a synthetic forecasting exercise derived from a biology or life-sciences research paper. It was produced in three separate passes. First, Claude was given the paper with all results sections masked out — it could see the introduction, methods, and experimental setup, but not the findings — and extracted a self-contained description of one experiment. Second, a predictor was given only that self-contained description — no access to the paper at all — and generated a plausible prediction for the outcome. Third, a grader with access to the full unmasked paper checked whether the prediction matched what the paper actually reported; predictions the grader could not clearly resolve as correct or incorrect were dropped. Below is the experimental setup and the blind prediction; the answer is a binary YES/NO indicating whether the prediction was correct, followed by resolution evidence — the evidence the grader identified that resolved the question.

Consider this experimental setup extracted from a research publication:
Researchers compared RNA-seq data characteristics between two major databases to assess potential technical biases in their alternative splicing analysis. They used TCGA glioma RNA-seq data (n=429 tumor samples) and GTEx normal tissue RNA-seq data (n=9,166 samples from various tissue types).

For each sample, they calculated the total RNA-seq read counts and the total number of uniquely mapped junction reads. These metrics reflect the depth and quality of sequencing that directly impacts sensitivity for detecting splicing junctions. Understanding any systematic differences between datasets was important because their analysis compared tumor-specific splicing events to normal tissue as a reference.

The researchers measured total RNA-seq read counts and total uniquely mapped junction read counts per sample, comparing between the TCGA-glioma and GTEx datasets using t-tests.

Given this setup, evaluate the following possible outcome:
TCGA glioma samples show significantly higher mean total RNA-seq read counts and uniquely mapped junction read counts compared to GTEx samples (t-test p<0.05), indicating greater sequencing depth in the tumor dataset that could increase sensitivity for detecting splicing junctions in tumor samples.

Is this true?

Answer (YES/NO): YES